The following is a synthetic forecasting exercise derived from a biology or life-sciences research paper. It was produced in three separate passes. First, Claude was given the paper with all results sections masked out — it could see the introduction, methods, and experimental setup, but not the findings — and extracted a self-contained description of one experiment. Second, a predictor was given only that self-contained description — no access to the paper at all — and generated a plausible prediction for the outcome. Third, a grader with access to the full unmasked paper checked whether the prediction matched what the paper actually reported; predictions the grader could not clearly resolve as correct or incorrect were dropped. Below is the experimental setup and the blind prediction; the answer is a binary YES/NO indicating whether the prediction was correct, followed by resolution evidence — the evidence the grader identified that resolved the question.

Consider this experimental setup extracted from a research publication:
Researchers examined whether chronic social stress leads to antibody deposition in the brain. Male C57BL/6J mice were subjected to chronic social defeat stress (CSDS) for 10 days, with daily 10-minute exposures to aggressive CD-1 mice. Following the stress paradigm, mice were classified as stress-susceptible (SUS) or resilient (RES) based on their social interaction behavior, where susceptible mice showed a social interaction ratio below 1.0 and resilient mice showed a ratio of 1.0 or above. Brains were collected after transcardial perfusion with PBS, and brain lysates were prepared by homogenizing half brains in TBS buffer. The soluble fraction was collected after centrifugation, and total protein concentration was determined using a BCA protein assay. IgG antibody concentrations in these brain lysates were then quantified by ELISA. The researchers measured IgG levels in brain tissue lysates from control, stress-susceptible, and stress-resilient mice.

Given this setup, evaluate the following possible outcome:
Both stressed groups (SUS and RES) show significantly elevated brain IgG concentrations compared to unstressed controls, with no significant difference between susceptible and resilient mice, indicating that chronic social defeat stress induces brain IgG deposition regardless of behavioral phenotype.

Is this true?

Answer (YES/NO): NO